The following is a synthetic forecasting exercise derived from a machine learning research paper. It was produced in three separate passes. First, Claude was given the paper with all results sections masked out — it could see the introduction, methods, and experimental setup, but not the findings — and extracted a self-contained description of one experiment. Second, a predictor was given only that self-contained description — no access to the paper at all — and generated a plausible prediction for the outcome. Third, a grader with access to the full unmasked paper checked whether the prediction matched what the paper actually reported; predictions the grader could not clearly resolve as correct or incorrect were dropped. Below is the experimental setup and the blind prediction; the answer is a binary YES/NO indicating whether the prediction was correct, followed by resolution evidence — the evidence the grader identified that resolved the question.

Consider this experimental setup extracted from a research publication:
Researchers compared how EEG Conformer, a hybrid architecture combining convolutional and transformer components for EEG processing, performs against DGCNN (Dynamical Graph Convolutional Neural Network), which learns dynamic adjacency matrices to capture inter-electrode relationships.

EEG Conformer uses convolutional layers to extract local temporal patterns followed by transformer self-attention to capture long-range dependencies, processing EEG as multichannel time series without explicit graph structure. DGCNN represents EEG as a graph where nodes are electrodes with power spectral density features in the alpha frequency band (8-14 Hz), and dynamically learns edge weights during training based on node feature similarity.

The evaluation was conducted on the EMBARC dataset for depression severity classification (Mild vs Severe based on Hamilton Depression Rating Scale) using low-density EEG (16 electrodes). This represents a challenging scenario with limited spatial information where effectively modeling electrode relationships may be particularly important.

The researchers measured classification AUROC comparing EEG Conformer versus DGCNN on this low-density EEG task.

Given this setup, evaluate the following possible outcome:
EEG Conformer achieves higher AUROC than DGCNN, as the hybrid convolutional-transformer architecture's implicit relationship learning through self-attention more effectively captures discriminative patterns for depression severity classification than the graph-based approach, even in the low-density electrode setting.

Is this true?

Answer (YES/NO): YES